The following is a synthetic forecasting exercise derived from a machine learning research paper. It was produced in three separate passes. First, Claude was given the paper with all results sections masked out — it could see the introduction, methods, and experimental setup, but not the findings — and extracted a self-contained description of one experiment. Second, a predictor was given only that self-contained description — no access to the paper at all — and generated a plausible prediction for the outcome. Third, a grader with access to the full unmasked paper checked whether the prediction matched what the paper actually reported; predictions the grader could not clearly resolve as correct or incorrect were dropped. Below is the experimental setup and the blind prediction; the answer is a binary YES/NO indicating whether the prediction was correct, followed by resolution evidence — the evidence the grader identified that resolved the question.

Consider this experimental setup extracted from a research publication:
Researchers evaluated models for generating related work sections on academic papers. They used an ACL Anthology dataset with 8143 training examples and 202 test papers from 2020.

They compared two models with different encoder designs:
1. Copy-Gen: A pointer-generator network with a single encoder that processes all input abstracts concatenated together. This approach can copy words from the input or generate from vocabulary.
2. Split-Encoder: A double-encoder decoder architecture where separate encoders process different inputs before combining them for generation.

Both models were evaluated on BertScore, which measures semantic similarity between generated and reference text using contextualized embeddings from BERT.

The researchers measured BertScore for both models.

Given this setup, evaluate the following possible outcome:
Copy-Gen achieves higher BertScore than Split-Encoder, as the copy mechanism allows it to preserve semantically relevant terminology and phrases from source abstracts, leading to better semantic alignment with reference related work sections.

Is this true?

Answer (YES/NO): YES